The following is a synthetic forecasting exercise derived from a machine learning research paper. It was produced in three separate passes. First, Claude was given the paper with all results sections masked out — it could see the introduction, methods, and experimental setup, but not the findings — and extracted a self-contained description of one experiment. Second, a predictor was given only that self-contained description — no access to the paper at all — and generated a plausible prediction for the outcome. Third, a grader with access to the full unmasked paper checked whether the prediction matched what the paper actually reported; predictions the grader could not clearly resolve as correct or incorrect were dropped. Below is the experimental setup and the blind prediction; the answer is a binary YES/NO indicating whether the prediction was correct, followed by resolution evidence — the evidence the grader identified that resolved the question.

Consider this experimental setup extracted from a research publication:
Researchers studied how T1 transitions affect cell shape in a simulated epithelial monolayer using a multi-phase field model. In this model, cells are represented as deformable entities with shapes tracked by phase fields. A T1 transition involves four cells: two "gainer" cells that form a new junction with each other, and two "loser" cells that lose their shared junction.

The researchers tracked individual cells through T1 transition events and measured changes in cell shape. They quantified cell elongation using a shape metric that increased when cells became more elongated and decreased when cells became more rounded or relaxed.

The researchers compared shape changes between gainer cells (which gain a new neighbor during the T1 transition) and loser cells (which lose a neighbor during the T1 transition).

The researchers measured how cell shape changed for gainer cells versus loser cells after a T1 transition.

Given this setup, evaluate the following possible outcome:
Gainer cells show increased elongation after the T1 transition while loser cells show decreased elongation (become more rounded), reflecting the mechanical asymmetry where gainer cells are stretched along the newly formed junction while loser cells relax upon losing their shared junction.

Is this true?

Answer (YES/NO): YES